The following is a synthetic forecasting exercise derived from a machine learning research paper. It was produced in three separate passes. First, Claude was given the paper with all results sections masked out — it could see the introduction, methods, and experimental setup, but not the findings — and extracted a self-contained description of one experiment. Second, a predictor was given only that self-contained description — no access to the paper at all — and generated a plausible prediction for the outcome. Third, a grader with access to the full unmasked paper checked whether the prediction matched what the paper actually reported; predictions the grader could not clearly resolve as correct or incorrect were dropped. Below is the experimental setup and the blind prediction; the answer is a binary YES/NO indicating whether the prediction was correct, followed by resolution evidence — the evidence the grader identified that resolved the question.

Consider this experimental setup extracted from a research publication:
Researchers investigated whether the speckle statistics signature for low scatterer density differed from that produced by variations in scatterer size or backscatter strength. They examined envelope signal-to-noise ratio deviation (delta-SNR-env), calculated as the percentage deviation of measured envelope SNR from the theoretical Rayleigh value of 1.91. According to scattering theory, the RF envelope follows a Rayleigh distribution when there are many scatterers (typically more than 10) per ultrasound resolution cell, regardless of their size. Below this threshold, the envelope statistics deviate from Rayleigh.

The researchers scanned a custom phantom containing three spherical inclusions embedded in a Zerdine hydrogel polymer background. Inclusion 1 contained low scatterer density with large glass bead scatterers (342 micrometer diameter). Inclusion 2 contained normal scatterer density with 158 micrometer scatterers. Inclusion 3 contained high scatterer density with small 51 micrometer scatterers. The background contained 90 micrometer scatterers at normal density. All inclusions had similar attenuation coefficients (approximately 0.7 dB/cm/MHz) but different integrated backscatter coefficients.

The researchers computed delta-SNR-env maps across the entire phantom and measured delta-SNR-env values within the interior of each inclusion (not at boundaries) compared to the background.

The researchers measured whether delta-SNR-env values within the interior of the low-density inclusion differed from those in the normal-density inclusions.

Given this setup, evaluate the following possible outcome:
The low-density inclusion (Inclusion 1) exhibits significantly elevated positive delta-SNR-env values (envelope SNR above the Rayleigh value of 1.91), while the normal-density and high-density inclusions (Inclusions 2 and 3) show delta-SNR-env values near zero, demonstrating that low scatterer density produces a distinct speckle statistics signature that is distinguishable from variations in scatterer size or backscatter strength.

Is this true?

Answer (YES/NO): YES